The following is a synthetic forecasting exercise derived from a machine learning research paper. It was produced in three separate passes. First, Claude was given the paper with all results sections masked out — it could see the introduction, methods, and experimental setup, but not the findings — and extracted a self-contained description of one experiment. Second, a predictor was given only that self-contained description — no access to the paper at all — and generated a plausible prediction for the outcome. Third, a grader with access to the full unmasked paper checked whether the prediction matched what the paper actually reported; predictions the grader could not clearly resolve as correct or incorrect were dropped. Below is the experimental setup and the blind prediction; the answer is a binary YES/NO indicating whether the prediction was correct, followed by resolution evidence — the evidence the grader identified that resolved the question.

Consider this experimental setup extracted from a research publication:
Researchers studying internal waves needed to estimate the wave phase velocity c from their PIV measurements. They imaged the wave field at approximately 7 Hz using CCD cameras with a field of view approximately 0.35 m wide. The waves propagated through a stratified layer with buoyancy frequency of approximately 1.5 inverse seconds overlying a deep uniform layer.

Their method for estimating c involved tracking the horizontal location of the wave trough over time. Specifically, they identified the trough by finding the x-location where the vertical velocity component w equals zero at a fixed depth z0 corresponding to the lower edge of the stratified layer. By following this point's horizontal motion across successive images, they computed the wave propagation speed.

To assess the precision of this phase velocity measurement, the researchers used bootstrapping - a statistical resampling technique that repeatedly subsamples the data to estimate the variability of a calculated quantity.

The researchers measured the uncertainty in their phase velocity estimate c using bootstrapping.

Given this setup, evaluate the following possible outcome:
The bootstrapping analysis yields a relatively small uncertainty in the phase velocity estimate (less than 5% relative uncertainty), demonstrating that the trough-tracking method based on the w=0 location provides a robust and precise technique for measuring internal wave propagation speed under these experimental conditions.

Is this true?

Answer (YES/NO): YES